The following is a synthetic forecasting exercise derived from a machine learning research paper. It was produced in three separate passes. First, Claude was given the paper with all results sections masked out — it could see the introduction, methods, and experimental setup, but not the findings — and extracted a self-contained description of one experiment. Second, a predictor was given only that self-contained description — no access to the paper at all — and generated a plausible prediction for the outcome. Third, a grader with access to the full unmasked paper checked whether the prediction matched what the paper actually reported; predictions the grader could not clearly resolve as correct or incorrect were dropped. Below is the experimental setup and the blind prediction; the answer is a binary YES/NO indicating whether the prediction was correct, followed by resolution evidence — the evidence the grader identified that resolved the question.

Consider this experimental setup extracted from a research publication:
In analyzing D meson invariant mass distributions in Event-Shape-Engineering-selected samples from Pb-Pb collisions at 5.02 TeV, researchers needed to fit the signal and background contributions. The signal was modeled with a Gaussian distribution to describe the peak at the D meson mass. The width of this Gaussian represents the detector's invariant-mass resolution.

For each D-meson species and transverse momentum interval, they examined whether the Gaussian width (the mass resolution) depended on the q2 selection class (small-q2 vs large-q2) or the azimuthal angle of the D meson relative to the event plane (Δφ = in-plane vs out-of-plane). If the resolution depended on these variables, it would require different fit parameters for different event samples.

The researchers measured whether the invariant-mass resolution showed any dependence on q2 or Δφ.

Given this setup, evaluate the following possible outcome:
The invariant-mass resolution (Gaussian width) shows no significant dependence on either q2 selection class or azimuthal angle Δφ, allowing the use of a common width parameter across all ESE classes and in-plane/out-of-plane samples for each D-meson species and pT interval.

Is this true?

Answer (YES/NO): YES